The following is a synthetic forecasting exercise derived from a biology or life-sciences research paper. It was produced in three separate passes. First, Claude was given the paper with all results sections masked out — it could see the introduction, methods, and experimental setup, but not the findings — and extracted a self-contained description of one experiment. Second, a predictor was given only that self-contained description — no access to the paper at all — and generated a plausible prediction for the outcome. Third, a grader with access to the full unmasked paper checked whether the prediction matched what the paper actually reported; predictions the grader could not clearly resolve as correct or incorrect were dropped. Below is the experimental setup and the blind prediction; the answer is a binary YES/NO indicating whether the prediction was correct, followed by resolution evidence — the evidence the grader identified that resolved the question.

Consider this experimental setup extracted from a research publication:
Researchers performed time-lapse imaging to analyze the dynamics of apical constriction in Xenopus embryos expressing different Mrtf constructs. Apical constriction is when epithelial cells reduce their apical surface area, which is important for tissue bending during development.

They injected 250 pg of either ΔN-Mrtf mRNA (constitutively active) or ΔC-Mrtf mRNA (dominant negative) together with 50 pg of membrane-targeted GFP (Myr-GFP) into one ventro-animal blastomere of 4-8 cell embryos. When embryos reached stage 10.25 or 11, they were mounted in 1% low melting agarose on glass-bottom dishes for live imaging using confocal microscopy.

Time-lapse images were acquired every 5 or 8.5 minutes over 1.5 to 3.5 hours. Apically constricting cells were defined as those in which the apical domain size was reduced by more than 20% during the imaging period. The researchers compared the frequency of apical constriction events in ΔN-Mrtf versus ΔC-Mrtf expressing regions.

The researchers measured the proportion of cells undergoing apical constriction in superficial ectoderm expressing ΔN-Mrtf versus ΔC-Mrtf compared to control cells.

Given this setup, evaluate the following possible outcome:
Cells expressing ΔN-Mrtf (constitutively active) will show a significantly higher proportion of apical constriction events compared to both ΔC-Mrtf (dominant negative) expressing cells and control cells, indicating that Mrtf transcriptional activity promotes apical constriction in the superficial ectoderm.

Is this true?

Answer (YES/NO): YES